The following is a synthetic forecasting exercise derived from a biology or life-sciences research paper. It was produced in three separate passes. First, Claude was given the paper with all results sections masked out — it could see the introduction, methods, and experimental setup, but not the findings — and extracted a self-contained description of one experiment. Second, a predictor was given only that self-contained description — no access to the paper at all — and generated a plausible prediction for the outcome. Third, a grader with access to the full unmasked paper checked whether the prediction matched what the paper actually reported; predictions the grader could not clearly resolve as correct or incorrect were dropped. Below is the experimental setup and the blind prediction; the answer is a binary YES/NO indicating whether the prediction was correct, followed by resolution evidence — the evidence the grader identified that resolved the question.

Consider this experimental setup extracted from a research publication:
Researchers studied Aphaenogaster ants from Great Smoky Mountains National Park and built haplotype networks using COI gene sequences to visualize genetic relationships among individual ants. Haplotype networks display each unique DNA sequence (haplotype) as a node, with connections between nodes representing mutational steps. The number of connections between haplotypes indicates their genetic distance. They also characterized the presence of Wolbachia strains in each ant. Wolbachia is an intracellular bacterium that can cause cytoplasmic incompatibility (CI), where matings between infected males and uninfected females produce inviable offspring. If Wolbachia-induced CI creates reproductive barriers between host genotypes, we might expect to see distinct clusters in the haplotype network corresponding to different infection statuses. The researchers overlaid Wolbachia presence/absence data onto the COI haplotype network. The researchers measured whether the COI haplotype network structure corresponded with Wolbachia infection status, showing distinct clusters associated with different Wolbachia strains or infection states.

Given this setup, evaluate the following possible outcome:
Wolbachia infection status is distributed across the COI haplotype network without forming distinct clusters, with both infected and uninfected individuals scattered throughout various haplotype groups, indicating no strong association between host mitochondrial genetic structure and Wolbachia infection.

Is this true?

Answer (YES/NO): NO